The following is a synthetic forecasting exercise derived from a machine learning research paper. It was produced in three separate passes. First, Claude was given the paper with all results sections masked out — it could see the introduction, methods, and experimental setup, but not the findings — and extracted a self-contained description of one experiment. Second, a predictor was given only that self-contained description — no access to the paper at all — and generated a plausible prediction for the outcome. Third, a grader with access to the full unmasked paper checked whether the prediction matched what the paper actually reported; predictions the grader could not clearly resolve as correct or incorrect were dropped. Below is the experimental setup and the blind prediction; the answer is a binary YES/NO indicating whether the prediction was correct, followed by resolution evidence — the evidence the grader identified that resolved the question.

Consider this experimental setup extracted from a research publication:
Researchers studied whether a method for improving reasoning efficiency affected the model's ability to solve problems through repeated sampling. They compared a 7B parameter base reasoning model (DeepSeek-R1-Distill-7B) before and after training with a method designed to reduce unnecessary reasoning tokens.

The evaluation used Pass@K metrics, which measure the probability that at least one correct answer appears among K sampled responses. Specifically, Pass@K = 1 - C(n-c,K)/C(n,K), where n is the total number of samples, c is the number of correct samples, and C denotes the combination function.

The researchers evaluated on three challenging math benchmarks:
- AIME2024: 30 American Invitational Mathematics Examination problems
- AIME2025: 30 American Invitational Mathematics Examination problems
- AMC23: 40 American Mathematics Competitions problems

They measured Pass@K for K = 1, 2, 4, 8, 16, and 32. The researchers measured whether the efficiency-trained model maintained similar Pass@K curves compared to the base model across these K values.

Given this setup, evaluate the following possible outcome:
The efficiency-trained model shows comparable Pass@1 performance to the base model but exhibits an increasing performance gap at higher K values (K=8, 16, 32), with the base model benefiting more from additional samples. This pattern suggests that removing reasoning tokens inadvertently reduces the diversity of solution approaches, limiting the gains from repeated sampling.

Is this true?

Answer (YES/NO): NO